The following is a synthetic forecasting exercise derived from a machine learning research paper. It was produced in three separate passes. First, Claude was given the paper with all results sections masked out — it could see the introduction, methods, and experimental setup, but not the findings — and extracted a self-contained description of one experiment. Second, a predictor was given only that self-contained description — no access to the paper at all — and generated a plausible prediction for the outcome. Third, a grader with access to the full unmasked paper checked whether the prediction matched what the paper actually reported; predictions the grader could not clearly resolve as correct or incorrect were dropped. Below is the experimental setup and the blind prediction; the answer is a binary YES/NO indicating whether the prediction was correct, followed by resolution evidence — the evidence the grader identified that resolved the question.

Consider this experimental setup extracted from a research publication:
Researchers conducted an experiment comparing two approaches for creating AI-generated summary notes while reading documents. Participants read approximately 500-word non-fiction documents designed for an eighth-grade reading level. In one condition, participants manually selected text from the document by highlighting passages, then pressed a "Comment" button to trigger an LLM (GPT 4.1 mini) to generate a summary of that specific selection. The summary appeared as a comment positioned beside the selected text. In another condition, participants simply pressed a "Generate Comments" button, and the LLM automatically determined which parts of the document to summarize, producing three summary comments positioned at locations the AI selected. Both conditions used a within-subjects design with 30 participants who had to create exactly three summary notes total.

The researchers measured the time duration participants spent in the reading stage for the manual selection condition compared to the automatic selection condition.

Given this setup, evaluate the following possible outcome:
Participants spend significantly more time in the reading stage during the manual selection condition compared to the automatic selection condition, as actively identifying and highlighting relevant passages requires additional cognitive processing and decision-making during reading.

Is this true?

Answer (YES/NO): YES